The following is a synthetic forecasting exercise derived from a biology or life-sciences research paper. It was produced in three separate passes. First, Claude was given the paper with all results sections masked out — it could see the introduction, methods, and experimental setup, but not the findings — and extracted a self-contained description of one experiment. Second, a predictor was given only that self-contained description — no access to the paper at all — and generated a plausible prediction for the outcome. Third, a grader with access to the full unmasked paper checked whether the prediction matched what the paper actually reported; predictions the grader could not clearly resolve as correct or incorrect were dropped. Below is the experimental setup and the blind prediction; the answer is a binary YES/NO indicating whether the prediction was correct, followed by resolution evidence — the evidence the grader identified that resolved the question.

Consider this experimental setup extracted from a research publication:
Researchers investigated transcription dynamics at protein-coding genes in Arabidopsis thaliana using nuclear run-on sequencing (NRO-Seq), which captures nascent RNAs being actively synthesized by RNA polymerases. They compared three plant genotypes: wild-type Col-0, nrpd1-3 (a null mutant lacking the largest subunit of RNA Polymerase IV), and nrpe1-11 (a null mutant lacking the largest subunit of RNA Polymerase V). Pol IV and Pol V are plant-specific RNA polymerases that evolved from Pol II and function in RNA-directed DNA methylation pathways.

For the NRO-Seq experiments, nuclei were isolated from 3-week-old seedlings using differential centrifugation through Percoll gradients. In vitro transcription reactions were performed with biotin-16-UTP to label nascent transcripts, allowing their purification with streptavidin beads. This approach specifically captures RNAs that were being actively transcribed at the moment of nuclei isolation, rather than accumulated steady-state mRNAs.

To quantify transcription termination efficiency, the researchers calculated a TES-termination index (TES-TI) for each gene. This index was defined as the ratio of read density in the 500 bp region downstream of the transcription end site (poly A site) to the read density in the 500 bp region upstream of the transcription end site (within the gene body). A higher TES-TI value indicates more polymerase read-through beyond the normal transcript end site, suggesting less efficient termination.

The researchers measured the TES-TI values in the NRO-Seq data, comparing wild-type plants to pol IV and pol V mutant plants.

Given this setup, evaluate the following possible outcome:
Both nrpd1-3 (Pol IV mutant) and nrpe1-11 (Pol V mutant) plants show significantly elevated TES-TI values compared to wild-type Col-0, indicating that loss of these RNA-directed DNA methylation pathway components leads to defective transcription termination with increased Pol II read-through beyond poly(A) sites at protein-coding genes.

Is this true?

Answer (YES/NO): YES